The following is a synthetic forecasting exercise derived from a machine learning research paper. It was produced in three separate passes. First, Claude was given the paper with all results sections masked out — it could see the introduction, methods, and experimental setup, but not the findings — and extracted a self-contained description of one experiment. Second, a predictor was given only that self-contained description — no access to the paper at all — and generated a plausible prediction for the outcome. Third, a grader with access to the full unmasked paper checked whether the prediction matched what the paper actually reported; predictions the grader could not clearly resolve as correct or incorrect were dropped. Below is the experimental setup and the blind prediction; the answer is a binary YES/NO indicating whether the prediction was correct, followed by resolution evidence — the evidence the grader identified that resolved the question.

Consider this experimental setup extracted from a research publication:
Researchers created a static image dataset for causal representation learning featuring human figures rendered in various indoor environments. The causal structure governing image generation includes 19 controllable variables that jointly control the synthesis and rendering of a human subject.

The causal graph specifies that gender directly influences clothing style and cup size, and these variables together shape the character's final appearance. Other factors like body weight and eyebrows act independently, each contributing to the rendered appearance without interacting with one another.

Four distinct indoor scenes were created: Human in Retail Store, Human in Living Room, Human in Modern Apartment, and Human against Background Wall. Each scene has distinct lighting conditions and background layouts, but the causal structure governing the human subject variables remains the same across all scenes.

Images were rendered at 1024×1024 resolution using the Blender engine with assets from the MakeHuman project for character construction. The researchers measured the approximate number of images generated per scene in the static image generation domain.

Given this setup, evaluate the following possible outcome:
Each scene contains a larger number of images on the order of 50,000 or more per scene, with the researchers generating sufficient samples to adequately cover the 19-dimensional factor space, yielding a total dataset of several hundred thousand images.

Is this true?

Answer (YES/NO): NO